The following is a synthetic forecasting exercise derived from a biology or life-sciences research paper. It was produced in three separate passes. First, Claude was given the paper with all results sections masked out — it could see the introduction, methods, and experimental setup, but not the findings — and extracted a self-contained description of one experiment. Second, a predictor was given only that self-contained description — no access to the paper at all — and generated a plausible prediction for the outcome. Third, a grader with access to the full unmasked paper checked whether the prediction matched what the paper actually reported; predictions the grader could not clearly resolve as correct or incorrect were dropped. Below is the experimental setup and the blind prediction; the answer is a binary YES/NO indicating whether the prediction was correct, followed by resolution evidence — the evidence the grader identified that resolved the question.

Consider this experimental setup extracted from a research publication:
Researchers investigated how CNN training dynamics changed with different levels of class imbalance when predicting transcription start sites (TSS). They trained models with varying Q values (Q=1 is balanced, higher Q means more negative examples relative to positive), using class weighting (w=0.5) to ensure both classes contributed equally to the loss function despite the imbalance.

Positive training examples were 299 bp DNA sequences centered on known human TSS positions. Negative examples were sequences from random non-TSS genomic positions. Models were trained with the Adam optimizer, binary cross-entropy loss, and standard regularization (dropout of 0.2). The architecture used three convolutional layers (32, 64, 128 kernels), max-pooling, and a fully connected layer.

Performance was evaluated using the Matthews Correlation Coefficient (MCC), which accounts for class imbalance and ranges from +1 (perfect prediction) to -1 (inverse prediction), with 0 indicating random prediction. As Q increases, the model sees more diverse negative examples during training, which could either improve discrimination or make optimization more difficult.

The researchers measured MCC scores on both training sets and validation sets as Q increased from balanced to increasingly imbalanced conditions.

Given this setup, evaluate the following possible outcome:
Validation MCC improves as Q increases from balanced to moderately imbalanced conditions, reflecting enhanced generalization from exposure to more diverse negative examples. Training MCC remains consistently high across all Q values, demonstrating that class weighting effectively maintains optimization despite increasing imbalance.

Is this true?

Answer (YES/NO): NO